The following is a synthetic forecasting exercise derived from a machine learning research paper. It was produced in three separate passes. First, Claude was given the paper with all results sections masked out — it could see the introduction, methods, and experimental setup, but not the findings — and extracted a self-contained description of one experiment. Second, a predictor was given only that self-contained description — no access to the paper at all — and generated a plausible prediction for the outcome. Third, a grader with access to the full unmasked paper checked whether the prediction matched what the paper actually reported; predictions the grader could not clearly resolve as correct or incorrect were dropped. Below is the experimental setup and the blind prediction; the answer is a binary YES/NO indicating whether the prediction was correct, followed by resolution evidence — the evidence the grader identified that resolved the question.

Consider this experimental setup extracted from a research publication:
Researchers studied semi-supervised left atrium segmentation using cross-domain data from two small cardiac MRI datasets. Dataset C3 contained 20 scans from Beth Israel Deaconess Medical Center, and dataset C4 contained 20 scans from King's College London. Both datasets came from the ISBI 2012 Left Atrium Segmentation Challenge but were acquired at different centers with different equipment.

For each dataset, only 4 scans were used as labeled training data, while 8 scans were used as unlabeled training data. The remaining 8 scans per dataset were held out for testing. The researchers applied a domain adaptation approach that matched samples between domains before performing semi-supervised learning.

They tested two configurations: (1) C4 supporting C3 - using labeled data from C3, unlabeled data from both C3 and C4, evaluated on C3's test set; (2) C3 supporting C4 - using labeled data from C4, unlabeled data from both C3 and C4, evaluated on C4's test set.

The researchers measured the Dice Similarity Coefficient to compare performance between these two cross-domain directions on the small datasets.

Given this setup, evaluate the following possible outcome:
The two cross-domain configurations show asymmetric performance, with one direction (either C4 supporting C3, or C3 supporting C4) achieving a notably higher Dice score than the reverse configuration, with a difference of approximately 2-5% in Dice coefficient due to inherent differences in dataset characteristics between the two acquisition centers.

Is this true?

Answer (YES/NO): YES